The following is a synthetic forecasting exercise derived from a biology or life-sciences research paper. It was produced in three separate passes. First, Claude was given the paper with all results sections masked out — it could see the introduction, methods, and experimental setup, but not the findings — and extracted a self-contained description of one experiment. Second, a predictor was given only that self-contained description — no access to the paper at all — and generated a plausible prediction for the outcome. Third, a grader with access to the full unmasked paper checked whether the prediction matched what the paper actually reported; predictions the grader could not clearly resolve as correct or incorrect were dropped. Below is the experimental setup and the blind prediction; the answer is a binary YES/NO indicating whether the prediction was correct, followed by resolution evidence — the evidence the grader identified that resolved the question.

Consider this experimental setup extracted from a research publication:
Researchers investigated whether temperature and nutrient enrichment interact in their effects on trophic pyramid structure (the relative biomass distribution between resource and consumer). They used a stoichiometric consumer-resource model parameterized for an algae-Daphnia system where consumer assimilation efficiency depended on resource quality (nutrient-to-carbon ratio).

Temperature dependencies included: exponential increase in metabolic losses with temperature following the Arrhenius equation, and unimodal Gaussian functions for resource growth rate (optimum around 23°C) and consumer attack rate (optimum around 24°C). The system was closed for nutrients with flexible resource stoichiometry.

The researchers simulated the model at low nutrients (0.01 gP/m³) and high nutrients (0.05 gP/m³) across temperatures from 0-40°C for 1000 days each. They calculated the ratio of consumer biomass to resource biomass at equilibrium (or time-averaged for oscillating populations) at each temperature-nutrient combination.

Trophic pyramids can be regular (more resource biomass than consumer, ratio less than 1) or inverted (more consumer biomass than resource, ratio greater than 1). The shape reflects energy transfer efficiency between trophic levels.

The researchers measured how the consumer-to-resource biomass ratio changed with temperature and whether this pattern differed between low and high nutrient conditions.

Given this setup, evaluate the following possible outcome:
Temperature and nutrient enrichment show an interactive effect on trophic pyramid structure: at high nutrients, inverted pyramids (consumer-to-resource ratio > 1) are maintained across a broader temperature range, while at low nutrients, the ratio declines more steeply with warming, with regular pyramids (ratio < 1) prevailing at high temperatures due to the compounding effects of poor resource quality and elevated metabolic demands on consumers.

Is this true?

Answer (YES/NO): NO